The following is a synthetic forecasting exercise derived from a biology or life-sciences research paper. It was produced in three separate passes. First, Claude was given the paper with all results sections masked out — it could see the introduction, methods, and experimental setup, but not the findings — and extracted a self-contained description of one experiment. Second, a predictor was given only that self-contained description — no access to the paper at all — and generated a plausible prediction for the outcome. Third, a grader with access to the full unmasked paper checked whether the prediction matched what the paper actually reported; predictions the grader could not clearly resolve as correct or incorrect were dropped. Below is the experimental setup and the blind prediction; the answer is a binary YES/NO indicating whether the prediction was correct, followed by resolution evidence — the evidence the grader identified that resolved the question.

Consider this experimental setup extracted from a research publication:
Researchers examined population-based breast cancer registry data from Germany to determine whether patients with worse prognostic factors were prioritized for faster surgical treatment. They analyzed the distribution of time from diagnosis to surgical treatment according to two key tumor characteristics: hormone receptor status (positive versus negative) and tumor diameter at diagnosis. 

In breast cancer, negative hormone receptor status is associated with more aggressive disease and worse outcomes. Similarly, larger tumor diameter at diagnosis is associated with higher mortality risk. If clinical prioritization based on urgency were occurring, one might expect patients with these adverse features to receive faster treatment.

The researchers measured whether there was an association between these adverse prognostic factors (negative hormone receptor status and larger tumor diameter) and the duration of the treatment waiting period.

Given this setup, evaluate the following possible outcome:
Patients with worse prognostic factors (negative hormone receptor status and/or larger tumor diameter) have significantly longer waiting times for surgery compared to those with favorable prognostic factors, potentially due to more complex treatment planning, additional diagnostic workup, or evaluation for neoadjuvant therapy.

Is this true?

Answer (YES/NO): NO